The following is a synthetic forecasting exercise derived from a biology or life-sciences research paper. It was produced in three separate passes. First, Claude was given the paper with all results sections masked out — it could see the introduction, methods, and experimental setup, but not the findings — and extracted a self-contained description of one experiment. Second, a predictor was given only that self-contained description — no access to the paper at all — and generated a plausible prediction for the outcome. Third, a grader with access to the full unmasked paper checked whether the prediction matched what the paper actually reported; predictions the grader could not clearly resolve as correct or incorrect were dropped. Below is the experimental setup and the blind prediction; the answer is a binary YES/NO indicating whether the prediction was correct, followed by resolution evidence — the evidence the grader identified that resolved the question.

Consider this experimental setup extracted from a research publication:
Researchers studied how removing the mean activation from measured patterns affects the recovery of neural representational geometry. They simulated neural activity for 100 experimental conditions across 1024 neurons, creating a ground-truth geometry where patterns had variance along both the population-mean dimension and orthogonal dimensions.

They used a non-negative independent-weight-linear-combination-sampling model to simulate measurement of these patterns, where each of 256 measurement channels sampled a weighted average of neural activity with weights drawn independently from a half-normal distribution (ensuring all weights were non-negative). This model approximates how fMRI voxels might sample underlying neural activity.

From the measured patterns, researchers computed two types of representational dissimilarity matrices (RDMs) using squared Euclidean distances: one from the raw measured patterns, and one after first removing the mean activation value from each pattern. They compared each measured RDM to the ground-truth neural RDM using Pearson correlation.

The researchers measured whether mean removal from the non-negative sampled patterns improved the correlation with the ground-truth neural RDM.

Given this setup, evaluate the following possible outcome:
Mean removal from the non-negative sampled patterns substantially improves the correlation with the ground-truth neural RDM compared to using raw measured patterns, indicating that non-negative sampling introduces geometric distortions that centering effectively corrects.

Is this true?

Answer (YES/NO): YES